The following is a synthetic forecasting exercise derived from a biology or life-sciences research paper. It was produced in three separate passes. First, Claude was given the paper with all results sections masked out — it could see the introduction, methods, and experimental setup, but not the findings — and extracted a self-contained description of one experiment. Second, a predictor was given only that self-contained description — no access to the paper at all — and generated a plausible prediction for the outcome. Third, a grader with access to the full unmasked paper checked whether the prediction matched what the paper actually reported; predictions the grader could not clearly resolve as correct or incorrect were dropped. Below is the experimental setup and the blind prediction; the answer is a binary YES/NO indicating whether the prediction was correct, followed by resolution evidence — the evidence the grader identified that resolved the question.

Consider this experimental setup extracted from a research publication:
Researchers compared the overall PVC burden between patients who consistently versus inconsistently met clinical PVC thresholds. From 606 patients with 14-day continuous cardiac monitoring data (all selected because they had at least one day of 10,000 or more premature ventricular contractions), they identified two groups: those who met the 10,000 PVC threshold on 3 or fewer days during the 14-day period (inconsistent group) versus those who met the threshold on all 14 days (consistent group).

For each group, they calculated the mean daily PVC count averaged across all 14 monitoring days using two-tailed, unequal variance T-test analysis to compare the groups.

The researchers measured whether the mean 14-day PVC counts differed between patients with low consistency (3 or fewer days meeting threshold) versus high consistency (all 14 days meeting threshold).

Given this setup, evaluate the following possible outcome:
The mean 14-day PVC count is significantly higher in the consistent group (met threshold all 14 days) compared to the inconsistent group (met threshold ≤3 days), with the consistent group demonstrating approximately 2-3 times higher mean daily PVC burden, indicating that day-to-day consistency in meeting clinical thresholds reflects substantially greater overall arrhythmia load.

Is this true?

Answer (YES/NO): YES